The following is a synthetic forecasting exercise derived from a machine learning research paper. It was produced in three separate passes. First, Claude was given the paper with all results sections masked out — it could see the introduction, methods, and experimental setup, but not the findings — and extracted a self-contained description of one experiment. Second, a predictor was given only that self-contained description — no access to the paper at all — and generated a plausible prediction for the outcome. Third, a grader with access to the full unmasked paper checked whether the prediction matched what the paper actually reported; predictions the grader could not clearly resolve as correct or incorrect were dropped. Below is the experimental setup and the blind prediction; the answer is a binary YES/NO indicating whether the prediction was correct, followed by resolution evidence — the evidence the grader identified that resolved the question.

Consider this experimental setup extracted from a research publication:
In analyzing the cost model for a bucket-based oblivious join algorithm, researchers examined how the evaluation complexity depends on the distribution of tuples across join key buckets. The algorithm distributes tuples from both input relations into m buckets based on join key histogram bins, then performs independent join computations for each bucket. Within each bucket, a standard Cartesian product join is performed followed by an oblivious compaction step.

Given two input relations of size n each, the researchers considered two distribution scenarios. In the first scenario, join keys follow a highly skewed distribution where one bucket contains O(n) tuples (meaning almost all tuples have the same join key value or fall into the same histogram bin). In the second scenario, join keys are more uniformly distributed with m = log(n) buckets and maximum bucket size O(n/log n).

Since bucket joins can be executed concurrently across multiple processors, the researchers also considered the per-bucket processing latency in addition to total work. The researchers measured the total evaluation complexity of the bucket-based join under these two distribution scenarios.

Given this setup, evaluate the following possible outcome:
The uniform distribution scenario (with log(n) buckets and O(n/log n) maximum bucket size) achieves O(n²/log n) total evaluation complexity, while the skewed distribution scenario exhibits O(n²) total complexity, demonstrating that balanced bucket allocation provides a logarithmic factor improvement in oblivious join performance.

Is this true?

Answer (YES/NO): NO